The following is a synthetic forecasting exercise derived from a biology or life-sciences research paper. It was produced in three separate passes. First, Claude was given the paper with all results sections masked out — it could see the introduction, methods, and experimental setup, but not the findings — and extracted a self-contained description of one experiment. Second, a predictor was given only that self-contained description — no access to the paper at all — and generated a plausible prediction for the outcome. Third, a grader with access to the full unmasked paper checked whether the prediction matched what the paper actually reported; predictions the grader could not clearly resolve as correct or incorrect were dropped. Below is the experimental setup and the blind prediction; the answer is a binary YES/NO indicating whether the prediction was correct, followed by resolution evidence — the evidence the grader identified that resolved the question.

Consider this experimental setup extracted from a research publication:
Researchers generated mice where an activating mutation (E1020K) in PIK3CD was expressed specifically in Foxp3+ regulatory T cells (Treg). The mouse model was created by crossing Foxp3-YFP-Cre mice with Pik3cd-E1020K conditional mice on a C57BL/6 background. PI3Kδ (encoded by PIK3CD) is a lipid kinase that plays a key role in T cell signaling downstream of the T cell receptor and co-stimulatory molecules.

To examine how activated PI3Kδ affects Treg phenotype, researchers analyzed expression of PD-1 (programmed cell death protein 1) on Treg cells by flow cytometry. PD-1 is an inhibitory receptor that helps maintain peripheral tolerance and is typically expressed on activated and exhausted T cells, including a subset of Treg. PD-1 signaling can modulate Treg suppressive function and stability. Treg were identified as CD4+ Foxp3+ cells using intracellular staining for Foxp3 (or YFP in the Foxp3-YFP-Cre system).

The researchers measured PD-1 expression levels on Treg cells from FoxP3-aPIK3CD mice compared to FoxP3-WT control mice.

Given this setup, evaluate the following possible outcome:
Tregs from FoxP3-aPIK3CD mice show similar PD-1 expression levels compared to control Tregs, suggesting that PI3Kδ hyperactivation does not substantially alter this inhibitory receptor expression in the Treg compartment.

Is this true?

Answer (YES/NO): NO